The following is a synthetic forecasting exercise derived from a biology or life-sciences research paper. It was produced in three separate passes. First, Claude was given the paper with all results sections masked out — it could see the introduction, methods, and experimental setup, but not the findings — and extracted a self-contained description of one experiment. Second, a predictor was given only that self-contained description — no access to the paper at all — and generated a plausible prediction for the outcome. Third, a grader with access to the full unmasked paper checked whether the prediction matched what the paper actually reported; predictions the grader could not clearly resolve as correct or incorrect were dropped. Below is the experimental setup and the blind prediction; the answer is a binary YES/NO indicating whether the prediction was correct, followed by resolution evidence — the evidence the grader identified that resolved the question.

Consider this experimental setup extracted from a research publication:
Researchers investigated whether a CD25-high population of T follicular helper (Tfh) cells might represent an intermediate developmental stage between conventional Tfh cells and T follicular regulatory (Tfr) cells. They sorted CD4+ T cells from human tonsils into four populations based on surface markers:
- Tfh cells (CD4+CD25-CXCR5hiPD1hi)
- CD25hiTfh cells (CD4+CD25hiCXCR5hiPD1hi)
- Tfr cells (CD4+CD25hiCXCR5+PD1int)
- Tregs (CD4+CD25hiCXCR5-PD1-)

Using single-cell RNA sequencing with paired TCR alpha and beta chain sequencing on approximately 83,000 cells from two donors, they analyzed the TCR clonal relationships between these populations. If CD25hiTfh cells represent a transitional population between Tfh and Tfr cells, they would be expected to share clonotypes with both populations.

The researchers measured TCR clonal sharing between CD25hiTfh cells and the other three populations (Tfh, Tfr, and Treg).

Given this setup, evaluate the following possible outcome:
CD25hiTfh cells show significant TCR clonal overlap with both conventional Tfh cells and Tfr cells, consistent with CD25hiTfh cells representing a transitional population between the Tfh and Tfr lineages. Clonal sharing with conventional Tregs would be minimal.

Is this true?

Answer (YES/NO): YES